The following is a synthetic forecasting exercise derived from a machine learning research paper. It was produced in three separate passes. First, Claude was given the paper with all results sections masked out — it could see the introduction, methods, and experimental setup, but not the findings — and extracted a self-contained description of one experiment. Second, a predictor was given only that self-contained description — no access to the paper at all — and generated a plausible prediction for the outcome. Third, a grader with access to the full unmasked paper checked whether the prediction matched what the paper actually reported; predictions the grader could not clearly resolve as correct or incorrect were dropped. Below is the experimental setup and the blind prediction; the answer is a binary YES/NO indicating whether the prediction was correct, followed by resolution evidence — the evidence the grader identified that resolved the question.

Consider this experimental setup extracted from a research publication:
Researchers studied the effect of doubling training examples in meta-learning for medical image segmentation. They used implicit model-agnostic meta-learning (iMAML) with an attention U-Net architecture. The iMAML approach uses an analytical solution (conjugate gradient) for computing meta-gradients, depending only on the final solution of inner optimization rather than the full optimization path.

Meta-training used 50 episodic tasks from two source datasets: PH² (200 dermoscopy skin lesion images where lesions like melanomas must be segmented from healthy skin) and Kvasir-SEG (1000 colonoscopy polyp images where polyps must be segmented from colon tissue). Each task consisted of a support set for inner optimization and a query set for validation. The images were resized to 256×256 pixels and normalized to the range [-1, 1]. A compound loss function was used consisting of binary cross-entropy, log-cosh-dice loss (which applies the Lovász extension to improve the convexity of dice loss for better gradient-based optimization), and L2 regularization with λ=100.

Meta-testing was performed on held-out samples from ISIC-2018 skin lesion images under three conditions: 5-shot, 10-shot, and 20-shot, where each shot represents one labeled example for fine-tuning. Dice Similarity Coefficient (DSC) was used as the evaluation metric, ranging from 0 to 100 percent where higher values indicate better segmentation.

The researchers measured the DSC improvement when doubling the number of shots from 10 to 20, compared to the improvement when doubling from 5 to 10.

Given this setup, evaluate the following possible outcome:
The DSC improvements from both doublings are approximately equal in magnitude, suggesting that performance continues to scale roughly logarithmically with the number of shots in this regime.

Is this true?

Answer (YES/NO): NO